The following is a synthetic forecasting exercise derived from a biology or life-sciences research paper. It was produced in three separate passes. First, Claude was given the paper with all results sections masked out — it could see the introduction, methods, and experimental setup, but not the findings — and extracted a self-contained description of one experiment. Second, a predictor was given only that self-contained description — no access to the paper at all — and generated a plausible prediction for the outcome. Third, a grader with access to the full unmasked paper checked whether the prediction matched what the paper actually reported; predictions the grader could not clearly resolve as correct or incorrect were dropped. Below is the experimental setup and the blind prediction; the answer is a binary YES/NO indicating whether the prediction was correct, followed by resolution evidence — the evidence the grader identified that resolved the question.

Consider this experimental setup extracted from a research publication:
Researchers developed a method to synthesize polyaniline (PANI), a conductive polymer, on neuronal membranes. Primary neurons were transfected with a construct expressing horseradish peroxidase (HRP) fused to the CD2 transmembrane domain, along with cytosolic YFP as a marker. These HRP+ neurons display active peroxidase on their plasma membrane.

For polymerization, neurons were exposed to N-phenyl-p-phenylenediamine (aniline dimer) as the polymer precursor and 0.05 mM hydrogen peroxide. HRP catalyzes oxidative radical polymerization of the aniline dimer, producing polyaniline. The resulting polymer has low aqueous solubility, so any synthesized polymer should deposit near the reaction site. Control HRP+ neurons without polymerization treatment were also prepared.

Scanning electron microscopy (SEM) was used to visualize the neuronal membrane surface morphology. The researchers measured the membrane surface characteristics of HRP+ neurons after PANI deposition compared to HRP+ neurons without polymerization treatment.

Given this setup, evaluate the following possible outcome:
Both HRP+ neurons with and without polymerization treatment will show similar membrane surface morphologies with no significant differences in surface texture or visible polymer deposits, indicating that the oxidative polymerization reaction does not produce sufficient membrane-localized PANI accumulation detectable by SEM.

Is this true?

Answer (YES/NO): NO